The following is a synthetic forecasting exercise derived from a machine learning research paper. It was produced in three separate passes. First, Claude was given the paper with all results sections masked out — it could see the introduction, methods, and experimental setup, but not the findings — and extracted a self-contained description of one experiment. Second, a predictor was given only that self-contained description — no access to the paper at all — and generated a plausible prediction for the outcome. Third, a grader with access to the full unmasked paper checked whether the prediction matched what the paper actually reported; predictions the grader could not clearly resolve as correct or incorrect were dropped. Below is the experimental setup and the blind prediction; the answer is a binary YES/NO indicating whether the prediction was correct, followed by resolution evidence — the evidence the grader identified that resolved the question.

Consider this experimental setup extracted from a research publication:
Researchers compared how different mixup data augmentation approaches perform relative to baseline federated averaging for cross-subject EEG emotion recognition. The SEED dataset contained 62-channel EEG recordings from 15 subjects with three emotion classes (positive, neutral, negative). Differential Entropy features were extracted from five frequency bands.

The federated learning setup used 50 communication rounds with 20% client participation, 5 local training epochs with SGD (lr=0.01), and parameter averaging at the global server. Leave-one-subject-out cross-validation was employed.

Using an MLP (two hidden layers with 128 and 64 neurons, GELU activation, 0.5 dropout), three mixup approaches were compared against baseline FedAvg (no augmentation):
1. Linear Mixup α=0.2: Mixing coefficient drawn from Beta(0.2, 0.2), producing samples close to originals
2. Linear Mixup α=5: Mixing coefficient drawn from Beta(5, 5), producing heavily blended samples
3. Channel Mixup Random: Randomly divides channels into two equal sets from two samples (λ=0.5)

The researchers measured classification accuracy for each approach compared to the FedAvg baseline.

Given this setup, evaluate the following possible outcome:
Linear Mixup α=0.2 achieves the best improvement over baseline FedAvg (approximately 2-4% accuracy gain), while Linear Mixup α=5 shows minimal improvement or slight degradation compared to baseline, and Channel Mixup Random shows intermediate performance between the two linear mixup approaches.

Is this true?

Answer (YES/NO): NO